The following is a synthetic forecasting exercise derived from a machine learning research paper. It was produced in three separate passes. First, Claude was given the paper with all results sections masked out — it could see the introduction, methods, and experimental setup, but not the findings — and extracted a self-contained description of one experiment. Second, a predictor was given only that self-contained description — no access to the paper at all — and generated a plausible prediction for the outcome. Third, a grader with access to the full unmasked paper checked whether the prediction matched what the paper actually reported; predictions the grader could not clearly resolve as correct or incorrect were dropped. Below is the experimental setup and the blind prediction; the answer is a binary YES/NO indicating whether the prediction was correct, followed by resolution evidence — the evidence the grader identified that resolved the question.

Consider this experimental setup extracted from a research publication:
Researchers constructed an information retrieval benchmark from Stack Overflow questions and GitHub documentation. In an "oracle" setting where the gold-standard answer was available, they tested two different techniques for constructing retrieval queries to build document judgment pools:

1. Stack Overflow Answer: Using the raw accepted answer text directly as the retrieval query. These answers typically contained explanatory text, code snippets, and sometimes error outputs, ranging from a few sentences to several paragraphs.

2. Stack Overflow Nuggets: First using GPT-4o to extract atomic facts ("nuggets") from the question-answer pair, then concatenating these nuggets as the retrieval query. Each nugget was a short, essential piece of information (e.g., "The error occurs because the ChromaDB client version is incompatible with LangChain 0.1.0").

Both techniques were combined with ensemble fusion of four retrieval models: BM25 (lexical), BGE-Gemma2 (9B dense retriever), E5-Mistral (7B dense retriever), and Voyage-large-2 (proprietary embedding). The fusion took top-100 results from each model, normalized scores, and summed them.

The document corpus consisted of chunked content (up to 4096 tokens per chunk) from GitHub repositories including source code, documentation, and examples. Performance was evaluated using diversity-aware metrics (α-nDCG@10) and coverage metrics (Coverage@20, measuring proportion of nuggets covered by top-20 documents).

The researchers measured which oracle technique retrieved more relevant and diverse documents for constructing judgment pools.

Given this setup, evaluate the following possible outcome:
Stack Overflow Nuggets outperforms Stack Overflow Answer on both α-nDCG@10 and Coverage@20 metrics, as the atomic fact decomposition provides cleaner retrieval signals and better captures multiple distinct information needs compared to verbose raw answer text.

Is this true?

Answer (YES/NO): NO